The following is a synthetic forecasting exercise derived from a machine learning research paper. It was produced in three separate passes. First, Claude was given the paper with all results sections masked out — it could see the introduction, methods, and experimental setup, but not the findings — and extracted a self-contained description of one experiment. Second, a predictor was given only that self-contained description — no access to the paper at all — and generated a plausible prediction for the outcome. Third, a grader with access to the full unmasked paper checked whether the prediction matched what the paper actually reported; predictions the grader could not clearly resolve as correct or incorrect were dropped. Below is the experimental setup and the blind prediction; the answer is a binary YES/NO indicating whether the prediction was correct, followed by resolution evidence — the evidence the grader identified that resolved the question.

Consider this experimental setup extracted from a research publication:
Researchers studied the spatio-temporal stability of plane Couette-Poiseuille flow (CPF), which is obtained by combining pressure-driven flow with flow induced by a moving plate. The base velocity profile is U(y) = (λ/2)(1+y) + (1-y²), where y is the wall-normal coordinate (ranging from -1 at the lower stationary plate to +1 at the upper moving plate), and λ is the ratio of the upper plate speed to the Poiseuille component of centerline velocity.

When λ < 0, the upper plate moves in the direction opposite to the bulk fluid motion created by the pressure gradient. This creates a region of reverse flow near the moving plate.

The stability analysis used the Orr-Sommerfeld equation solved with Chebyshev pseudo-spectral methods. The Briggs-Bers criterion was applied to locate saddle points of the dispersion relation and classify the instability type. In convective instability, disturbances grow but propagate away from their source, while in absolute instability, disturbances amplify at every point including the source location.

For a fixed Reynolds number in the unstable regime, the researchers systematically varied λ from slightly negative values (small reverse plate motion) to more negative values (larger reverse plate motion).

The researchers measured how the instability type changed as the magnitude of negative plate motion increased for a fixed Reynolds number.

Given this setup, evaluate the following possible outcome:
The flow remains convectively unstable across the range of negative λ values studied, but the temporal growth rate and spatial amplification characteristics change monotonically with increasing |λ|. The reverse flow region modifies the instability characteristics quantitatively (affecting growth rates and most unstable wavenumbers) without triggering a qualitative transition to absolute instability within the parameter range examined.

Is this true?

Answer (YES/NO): NO